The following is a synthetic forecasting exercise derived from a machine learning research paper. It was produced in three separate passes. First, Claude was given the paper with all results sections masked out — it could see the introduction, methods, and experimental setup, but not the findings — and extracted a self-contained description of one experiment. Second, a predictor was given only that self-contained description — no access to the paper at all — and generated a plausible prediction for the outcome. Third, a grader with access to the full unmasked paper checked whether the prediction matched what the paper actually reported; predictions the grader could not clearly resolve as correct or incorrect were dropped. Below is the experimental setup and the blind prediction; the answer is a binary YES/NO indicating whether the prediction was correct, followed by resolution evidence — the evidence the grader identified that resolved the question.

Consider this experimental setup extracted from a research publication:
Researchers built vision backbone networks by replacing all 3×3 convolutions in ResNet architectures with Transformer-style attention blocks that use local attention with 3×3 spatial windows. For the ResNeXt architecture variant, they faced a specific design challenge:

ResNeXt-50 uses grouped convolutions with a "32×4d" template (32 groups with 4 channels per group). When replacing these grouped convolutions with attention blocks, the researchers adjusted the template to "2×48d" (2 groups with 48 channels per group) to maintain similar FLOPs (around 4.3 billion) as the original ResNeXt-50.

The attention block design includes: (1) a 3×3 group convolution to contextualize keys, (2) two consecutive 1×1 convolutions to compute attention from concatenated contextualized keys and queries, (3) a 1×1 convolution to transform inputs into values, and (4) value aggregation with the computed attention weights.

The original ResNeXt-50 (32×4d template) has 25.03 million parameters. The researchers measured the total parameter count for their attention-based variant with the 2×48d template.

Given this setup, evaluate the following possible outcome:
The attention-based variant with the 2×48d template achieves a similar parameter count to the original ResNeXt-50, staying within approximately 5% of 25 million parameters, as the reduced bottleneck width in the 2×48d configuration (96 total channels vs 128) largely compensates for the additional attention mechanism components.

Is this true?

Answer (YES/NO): NO